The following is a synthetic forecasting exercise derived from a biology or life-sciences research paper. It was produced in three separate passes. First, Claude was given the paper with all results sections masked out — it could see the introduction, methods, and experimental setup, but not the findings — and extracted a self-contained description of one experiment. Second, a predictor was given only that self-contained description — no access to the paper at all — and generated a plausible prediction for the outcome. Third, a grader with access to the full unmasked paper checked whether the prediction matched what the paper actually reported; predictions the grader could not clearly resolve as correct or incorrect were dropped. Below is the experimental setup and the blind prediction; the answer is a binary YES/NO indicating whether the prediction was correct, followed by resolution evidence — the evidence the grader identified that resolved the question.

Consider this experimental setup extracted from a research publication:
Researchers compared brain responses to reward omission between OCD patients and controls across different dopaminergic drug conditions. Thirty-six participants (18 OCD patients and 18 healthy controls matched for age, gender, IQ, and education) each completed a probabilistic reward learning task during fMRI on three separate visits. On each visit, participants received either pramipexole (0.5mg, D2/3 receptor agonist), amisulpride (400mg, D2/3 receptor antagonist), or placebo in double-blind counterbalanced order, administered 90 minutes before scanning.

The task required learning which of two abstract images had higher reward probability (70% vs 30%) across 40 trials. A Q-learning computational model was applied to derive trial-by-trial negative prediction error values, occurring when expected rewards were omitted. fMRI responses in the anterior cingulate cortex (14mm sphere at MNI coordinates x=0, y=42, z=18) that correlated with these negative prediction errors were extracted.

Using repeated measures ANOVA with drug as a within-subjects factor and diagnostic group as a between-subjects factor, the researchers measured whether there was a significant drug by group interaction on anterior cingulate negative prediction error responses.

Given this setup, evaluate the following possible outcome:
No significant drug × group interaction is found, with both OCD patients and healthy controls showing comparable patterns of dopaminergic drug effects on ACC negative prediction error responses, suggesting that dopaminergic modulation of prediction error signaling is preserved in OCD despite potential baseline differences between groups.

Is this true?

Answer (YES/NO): NO